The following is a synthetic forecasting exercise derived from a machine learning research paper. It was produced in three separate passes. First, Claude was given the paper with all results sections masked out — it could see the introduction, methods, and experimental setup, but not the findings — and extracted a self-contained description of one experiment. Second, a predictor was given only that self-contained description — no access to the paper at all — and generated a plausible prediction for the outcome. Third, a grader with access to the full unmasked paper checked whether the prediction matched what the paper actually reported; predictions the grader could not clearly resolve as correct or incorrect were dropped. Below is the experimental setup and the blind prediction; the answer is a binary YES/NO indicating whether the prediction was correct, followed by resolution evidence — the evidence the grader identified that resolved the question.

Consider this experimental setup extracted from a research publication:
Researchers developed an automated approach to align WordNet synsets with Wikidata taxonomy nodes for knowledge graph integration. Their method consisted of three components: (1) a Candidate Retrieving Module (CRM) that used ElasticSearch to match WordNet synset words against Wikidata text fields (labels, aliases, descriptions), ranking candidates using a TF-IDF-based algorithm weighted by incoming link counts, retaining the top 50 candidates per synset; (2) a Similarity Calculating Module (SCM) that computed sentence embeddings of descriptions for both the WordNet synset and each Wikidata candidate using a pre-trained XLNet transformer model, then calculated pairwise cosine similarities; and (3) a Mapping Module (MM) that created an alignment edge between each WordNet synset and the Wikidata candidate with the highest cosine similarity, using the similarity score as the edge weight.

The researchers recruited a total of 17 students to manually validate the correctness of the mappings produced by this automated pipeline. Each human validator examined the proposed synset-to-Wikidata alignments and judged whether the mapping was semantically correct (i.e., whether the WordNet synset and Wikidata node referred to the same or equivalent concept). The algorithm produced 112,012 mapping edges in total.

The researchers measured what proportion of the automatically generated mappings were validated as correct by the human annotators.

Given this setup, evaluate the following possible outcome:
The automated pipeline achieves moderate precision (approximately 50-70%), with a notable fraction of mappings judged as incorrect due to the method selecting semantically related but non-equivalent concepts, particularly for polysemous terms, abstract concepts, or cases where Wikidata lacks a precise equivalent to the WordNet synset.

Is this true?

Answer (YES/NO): YES